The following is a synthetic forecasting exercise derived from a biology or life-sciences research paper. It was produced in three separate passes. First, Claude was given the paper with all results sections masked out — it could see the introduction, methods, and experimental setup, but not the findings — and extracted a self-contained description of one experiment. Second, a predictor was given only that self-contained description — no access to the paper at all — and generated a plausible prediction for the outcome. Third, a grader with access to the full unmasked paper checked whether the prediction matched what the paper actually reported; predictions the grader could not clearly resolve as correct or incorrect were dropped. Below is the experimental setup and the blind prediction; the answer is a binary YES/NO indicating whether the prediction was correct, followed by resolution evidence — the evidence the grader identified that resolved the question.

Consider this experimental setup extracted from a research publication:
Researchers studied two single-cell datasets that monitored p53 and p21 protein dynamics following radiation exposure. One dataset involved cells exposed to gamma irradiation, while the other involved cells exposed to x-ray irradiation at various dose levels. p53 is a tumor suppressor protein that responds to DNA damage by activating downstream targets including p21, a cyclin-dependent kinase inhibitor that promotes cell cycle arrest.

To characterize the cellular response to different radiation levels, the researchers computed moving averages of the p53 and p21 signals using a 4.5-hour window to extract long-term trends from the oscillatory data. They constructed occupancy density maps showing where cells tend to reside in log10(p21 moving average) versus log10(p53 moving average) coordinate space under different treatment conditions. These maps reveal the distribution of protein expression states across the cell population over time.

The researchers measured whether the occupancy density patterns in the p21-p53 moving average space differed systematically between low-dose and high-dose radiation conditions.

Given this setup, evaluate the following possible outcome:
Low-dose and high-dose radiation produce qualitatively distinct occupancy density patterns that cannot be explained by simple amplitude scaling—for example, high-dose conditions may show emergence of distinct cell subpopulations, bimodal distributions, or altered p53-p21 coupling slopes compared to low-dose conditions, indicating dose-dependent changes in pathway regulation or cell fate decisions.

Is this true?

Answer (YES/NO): YES